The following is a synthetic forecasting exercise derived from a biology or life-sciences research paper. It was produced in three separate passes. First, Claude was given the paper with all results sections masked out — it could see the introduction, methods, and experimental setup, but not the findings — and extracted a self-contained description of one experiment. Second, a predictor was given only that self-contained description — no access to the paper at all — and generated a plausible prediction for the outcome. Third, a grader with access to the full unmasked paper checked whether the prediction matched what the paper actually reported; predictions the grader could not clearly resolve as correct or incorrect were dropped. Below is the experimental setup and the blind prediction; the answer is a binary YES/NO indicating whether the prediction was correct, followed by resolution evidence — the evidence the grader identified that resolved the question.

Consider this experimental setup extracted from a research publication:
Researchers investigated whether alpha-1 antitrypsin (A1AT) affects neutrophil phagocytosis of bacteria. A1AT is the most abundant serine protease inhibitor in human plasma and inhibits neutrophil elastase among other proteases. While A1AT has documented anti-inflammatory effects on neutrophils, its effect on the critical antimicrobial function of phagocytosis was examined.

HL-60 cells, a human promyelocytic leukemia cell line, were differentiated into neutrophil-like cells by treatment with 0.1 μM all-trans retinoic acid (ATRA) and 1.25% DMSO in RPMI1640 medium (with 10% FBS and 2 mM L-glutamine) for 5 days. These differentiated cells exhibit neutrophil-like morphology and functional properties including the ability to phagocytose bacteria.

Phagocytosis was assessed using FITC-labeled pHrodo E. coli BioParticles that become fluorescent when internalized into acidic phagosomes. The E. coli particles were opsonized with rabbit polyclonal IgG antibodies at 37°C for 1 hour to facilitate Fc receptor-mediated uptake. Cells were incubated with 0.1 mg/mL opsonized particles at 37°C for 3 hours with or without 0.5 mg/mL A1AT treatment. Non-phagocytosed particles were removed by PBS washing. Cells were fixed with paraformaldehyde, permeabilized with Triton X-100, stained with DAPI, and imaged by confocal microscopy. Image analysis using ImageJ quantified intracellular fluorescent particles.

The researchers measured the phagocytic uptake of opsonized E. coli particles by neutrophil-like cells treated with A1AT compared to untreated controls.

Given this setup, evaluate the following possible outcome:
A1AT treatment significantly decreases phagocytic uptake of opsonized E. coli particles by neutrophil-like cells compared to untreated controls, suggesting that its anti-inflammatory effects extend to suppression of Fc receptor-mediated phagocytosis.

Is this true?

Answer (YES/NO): NO